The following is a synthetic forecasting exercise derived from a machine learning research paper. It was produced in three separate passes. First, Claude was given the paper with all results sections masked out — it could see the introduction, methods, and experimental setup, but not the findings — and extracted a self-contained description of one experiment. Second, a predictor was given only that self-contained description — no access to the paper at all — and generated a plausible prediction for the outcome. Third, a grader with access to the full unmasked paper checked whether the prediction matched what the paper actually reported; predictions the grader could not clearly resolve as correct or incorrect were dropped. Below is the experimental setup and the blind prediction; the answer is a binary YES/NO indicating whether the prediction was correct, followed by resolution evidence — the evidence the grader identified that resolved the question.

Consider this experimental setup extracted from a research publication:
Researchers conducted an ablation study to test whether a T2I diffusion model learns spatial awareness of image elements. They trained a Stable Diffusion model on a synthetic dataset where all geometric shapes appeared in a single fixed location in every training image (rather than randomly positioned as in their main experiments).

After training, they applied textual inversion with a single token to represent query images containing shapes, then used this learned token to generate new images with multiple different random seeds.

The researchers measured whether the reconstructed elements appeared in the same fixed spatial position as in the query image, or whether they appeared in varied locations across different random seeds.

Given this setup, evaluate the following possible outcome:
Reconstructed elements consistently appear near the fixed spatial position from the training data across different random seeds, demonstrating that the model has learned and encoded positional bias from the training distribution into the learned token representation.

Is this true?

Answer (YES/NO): YES